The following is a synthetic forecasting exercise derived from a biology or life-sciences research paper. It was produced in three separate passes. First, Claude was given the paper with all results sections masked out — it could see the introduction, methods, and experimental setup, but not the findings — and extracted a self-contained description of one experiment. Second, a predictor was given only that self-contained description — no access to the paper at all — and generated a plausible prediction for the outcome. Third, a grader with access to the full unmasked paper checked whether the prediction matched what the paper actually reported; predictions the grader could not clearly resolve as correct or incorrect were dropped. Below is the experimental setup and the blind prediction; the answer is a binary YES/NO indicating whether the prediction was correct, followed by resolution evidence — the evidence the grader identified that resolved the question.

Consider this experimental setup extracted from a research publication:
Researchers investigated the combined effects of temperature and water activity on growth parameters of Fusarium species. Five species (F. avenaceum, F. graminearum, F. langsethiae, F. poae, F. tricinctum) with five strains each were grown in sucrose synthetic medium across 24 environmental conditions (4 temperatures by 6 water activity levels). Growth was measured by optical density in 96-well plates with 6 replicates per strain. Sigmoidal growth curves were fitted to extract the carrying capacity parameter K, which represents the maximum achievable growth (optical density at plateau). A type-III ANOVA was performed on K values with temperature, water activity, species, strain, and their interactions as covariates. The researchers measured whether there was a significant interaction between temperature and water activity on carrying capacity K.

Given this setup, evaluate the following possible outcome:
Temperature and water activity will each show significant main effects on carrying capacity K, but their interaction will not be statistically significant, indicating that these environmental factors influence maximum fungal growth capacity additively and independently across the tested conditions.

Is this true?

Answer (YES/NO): NO